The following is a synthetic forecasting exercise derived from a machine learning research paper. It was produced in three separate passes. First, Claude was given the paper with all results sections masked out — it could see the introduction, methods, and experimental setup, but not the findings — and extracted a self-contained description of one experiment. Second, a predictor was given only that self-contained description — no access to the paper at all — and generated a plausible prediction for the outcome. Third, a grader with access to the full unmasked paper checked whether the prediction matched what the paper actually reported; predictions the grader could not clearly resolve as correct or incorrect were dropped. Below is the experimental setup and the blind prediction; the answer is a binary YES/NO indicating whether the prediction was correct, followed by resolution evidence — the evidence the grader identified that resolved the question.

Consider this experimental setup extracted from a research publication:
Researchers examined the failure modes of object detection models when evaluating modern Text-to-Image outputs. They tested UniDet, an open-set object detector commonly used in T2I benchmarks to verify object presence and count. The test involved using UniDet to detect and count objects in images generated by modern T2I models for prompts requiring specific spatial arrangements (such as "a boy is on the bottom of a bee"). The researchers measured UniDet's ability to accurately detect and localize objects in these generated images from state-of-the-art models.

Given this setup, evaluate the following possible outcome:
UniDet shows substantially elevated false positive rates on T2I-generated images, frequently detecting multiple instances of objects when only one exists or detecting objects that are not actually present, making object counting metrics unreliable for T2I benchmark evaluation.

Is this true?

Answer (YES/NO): NO